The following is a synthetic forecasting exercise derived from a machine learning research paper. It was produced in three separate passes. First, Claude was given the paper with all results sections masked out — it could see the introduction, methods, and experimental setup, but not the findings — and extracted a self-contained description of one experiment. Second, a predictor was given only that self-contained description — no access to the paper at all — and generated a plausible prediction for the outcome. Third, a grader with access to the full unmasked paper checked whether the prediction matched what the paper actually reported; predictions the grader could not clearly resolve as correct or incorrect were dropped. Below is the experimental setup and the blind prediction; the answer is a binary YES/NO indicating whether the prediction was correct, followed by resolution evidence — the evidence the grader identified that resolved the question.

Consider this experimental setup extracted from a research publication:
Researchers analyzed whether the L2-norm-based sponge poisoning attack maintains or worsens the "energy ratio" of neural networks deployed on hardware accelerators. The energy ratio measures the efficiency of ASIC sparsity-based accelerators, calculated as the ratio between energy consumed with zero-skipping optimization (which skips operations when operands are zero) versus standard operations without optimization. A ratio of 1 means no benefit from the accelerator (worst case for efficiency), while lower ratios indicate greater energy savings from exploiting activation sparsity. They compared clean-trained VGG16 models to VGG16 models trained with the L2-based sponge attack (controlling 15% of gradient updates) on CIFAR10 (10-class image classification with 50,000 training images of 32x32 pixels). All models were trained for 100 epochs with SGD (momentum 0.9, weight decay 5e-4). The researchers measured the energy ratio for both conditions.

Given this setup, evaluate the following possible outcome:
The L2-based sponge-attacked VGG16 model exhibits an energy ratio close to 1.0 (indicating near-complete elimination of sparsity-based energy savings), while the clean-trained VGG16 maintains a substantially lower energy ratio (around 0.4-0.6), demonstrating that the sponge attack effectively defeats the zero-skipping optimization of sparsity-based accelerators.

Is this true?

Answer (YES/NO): NO